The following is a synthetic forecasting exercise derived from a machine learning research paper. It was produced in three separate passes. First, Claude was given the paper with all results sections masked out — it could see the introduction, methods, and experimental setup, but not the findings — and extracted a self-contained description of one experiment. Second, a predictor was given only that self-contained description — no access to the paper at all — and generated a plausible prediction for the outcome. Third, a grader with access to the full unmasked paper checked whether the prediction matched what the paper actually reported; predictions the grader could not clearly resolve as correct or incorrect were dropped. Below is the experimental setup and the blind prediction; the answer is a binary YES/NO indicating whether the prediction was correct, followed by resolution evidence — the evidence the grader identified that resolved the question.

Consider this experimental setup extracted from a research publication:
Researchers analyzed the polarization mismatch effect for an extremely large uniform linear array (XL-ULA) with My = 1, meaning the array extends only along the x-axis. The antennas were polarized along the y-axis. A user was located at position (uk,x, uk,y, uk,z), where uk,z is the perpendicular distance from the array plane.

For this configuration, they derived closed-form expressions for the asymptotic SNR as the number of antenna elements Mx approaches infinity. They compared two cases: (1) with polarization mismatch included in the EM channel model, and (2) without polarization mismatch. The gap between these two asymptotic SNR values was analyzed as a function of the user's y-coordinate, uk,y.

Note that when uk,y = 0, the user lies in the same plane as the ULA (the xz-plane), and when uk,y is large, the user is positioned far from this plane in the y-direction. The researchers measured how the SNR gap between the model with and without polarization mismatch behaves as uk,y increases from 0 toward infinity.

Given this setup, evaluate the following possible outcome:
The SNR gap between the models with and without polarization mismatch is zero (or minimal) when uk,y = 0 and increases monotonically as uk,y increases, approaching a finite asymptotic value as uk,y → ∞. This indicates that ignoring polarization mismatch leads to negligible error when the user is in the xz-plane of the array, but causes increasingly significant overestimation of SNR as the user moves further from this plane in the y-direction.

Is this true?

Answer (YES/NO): NO